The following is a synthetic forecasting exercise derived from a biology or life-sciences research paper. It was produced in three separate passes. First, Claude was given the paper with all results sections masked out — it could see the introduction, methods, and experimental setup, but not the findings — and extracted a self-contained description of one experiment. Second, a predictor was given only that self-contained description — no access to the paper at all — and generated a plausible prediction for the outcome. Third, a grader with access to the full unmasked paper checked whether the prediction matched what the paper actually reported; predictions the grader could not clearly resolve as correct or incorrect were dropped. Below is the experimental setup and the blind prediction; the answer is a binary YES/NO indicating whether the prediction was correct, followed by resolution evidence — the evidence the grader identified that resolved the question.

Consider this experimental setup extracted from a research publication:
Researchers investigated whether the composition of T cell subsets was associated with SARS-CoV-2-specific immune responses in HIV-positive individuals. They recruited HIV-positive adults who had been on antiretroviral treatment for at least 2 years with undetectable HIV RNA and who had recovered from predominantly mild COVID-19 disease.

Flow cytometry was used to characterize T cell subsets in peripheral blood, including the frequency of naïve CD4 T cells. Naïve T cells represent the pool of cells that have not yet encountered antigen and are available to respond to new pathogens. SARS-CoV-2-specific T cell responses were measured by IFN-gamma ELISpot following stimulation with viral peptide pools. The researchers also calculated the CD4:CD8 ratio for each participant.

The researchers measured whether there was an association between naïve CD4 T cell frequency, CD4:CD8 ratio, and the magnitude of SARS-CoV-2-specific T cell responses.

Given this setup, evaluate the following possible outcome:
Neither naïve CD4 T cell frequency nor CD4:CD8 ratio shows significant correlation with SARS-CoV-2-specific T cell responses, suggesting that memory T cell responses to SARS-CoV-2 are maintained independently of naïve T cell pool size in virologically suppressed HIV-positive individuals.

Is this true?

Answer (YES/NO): NO